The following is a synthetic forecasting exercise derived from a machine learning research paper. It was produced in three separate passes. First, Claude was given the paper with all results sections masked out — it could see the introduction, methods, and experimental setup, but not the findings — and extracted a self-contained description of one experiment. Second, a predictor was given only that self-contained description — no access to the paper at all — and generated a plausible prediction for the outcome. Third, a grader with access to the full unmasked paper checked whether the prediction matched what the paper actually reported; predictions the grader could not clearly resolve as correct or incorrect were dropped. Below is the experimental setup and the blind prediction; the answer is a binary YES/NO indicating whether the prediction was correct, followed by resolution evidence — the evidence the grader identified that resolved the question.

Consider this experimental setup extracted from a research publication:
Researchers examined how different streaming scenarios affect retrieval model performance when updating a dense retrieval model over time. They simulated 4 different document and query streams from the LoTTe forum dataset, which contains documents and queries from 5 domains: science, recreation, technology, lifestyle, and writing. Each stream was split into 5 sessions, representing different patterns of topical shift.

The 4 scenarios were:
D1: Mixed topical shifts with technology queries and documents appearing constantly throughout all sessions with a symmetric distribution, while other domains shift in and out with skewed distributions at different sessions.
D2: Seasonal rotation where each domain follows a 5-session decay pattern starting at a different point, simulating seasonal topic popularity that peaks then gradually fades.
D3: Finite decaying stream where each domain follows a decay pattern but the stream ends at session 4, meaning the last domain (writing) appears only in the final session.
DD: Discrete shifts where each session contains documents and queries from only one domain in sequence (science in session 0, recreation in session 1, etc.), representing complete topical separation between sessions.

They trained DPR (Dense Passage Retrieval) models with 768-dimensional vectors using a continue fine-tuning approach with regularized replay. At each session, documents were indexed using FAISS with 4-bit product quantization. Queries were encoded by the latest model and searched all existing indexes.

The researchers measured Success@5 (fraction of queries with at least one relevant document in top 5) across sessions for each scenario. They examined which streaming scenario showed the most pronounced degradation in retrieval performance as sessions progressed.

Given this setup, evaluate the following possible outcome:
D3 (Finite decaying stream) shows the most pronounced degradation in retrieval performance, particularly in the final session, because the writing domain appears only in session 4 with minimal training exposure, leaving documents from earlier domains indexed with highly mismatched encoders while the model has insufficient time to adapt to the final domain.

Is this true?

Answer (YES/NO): NO